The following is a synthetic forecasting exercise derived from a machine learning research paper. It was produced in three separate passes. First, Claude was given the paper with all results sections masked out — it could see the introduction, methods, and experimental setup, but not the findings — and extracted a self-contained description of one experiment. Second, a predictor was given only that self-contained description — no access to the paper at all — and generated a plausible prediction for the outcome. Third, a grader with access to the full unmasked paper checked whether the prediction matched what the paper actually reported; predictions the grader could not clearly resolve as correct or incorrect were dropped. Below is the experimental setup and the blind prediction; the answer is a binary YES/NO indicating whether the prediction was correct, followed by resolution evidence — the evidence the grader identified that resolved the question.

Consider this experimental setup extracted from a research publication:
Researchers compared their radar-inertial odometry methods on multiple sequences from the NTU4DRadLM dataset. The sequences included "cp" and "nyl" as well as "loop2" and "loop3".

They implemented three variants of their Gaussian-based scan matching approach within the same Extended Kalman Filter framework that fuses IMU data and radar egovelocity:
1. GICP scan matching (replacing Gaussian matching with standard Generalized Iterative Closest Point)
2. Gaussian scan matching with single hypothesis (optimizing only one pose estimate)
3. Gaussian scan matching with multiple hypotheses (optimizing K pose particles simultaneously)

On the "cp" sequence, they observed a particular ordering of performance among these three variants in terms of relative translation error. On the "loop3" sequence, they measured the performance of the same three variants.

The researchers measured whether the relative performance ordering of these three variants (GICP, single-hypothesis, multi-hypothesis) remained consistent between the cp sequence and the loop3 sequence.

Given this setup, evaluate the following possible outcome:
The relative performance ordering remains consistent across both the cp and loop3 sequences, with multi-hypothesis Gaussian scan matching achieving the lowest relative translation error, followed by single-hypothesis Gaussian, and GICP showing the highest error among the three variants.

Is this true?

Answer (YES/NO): NO